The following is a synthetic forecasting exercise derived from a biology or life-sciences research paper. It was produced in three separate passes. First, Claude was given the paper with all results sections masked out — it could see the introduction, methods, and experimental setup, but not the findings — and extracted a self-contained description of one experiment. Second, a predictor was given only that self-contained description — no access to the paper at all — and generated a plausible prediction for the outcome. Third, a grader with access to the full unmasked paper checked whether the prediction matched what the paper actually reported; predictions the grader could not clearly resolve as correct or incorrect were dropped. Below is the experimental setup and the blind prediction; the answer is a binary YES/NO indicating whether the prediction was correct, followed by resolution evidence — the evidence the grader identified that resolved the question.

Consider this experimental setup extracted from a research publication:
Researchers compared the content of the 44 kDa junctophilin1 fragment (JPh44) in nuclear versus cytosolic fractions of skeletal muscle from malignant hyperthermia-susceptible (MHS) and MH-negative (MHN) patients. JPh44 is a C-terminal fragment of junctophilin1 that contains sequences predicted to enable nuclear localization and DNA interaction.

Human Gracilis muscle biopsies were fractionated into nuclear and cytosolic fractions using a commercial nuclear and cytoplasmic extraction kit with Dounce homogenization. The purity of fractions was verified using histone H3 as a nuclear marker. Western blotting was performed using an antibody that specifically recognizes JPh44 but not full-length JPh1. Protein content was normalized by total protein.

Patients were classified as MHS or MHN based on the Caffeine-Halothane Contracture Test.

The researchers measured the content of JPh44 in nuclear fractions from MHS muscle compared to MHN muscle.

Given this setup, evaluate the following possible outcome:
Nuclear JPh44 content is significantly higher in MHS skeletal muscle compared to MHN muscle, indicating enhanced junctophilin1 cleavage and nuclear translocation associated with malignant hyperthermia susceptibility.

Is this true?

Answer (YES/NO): YES